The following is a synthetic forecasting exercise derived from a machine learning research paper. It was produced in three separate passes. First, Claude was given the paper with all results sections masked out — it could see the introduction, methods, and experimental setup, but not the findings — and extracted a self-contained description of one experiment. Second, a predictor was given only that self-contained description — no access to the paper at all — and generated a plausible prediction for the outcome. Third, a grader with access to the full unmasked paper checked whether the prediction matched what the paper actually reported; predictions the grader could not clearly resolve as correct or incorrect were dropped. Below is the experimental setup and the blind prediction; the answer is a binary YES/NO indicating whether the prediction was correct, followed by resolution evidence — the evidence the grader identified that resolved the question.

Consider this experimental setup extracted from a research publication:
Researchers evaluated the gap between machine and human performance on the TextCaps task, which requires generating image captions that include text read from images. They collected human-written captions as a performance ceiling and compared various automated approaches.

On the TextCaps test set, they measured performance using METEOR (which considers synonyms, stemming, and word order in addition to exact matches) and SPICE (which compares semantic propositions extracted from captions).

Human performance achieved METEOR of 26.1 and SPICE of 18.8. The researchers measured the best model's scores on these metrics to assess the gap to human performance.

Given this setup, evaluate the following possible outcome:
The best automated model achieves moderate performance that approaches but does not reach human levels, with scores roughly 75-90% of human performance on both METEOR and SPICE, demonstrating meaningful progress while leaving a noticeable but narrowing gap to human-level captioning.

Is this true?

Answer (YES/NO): NO